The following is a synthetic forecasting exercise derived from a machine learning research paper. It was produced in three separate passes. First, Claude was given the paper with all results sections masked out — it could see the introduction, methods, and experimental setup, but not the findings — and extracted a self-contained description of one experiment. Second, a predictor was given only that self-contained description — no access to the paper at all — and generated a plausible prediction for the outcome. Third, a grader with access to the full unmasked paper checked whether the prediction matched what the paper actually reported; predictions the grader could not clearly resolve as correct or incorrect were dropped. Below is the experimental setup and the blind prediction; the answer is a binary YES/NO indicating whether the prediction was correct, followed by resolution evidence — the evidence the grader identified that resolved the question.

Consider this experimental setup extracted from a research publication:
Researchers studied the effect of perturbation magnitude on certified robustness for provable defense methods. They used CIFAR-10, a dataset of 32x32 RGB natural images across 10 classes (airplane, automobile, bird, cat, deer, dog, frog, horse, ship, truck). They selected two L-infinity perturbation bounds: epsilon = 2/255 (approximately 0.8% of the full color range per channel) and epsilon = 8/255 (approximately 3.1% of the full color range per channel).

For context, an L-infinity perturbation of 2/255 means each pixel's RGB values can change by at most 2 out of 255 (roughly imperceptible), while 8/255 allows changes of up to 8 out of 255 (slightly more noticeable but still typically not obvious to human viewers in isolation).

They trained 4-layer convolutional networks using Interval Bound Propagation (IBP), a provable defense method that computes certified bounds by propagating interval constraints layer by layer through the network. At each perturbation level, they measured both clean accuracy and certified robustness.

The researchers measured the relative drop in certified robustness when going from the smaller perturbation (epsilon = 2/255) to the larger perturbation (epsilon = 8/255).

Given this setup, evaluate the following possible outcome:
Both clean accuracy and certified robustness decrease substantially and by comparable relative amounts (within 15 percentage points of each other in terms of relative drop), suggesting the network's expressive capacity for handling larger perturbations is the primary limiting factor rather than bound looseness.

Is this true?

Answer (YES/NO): NO